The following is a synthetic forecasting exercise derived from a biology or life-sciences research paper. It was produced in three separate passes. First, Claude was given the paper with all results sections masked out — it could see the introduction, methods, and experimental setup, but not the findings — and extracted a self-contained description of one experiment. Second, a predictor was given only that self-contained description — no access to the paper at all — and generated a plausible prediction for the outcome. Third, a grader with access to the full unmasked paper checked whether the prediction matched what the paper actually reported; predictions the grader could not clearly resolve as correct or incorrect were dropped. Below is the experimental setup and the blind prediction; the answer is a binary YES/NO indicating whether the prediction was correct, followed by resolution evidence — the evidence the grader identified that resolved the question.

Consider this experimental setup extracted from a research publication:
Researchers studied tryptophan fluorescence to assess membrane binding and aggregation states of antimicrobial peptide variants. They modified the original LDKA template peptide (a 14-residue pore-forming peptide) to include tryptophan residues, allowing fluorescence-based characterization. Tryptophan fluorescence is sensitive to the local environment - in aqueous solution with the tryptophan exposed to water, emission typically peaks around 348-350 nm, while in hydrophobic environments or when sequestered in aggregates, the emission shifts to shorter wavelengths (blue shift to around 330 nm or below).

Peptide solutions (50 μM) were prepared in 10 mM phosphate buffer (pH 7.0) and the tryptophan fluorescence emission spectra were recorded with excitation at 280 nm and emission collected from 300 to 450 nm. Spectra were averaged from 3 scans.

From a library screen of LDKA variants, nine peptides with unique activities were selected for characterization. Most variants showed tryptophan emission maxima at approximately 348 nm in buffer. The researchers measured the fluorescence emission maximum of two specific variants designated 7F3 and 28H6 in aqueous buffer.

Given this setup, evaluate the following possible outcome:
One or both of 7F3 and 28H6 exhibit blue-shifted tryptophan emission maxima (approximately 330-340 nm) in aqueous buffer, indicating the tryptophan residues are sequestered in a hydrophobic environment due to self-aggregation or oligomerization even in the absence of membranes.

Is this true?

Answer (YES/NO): YES